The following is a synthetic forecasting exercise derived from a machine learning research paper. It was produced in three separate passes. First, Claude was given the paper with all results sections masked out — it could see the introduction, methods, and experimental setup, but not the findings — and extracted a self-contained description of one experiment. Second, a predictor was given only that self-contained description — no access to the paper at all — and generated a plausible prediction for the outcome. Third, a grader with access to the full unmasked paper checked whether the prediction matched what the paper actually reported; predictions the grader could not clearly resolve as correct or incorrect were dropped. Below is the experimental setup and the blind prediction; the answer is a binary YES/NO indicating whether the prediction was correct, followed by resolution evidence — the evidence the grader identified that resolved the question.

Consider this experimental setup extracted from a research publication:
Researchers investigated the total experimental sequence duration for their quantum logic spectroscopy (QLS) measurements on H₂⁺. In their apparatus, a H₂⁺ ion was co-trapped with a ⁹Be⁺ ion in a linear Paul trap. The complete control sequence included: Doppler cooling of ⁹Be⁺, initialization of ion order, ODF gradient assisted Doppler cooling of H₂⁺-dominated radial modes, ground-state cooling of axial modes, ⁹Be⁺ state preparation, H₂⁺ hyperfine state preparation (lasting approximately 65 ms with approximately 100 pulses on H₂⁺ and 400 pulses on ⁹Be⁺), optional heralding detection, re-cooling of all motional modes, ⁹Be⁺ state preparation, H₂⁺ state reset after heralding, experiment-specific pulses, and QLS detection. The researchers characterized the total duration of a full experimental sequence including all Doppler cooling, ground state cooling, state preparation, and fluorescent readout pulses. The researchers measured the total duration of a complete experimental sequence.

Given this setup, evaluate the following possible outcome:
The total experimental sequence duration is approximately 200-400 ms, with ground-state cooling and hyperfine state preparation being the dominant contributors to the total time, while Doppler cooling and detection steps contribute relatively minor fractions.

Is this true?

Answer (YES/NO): NO